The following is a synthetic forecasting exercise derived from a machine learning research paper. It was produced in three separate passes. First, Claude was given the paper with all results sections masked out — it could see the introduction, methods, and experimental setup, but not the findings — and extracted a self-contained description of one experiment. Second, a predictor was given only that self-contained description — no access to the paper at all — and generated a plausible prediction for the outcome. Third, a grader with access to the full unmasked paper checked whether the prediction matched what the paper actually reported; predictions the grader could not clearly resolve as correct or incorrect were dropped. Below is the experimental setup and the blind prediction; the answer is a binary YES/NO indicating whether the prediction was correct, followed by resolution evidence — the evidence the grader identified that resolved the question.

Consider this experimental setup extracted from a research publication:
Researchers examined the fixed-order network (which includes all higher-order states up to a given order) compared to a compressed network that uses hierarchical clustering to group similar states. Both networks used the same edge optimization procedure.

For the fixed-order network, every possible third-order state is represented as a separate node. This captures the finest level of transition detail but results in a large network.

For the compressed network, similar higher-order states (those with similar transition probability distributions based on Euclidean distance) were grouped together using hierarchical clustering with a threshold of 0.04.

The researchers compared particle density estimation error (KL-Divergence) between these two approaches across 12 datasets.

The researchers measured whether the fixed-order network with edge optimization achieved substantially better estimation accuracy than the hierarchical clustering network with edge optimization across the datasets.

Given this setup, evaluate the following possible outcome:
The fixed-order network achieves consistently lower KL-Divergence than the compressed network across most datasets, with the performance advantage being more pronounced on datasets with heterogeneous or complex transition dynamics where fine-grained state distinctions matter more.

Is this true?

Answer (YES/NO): NO